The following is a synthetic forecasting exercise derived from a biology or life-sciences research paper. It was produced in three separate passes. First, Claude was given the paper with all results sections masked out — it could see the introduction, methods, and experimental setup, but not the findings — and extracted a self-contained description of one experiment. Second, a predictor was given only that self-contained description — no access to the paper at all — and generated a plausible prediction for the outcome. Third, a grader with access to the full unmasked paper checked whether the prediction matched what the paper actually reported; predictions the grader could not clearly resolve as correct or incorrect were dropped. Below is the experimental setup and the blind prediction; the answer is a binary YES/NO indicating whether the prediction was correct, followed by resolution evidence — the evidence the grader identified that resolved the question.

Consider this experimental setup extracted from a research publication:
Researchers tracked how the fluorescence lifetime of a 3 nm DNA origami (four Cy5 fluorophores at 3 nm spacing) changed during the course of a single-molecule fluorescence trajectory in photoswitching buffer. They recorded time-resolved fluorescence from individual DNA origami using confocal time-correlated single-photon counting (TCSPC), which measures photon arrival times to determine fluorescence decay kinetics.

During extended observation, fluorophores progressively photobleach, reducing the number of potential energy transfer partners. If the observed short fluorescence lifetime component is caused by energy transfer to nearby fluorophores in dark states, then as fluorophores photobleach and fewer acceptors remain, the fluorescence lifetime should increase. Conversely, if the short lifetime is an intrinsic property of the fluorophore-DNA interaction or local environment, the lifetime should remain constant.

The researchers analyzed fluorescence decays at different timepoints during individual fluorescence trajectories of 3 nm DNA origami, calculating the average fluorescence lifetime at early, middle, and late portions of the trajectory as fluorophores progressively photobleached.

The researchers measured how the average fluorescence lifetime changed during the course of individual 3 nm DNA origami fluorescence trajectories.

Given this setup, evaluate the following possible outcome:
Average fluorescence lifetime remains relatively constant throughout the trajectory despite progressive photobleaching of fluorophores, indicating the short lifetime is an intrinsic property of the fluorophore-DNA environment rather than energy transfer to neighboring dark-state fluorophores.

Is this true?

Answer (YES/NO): NO